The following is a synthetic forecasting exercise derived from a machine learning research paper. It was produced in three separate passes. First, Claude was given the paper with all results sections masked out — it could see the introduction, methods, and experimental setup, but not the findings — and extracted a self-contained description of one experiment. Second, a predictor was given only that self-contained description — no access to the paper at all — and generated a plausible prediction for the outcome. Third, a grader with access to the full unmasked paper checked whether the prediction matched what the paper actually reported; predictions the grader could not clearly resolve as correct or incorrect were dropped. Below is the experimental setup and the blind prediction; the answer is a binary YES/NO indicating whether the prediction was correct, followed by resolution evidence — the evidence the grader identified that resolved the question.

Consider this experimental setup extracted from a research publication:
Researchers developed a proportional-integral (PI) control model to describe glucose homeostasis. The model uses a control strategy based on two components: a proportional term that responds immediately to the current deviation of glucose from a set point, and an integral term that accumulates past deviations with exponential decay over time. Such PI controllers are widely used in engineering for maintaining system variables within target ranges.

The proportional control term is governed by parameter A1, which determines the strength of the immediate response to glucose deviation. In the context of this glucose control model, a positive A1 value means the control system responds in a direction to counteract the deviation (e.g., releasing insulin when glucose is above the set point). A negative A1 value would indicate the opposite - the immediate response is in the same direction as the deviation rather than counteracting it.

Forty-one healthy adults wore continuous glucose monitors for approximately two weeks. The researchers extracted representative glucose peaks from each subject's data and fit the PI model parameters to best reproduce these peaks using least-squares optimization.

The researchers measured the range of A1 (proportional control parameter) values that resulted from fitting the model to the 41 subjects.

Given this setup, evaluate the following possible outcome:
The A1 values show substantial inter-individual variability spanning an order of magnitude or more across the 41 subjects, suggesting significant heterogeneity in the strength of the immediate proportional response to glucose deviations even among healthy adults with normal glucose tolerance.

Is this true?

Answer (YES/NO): NO